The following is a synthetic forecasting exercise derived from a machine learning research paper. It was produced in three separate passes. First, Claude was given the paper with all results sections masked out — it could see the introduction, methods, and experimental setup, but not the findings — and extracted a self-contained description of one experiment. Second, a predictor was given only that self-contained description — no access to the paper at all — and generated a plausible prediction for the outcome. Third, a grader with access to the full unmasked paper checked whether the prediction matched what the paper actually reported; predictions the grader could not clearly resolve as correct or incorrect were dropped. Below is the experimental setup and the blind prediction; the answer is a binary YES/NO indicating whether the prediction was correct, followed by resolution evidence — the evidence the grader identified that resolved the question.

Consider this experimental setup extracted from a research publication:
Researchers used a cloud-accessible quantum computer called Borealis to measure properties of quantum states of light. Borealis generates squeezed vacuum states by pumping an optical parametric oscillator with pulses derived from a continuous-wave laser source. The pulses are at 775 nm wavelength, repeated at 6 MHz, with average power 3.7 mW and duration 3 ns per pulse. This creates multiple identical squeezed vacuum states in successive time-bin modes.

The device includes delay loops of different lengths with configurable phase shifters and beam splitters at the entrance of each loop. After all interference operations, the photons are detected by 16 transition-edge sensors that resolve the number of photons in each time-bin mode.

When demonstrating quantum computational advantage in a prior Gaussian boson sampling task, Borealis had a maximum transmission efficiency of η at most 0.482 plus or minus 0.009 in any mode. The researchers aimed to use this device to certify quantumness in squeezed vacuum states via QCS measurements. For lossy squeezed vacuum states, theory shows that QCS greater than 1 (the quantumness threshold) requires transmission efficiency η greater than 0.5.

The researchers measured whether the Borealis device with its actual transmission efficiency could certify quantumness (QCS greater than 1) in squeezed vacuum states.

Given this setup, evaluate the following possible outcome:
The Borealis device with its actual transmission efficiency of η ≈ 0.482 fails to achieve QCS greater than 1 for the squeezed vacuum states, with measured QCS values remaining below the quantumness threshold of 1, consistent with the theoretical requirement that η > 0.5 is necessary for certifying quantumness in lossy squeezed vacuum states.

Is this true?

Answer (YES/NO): NO